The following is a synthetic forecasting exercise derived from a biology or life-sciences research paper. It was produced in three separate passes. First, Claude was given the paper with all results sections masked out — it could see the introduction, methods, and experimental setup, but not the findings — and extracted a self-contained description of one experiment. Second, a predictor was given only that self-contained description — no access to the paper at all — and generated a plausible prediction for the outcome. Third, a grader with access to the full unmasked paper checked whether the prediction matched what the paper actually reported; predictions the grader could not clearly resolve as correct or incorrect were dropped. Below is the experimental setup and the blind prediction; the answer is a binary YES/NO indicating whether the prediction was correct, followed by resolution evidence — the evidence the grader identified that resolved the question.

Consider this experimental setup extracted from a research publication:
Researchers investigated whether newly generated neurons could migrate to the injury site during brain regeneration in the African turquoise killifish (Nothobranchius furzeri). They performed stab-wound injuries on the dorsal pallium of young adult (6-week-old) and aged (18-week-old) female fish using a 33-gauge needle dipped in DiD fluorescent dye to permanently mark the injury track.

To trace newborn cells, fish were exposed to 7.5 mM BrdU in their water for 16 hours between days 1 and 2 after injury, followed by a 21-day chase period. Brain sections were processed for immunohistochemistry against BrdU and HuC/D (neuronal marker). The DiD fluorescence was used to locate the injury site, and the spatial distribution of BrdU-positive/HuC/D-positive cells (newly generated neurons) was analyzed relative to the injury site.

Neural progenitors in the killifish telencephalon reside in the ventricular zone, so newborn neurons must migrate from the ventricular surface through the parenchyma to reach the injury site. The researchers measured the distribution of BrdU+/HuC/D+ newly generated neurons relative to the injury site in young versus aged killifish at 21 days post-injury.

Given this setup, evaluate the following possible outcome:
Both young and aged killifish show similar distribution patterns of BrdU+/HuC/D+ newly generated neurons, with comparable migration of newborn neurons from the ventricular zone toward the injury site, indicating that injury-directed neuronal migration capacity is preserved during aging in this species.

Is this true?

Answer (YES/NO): NO